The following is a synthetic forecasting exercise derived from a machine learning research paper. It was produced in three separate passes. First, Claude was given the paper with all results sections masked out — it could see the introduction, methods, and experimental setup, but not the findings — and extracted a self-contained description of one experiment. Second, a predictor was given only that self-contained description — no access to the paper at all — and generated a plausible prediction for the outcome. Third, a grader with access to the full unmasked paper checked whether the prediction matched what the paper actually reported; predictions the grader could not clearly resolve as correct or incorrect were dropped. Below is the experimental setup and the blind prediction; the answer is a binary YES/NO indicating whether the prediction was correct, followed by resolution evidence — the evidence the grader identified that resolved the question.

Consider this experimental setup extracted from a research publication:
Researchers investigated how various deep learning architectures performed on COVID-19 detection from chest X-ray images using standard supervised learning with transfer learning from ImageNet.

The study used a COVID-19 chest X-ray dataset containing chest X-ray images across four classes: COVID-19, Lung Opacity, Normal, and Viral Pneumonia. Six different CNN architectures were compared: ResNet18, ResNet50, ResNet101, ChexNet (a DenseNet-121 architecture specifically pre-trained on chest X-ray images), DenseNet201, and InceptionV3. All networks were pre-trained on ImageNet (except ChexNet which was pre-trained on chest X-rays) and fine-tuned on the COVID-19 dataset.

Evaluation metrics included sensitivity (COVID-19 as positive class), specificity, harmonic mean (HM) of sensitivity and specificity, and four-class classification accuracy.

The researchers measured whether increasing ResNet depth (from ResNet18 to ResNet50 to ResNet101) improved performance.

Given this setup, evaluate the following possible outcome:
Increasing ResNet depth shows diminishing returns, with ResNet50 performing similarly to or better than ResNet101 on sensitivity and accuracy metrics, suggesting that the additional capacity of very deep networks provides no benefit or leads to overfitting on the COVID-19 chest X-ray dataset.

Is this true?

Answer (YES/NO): YES